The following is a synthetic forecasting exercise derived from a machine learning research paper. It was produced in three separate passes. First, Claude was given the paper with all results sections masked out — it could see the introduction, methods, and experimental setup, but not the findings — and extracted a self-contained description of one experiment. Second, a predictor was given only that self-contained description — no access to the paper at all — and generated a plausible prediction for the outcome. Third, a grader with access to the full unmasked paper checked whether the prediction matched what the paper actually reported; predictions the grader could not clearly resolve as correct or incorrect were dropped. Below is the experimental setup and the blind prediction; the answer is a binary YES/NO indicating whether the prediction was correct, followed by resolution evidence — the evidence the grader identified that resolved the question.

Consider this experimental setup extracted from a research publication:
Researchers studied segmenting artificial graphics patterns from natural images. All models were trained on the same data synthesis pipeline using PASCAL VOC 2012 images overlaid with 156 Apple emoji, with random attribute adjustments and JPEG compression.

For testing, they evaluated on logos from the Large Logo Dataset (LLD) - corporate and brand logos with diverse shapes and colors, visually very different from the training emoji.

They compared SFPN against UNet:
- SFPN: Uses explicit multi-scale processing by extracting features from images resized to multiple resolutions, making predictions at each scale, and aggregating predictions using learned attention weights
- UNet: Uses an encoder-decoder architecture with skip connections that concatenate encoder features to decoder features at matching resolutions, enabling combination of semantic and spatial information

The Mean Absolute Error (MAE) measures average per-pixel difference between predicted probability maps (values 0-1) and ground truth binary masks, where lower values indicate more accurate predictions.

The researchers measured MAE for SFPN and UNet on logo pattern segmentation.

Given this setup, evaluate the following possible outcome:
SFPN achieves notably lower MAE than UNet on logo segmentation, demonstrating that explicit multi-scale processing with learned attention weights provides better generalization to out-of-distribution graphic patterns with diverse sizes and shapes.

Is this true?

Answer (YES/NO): YES